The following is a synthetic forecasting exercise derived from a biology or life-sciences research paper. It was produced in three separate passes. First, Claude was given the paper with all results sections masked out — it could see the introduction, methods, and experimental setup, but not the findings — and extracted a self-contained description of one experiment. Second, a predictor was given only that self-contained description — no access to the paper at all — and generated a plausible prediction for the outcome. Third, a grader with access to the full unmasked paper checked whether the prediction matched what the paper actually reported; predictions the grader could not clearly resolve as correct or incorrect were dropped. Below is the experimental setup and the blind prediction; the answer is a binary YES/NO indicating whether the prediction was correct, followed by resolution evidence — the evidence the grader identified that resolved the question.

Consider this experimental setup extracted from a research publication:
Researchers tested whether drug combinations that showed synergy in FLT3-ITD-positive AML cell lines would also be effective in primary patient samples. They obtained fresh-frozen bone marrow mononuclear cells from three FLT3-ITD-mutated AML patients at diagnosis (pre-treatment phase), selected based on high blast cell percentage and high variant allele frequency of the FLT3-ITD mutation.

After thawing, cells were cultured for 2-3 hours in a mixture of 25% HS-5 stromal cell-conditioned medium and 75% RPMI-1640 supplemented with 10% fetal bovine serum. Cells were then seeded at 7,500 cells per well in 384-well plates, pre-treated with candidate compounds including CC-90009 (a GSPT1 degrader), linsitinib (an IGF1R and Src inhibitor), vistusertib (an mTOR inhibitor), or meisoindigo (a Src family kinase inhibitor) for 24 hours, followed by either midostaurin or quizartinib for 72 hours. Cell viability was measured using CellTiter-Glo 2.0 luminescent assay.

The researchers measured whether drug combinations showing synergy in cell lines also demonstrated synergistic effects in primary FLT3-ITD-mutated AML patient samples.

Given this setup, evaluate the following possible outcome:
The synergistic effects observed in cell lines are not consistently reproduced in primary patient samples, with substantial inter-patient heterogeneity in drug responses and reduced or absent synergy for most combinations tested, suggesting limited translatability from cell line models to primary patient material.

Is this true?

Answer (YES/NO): NO